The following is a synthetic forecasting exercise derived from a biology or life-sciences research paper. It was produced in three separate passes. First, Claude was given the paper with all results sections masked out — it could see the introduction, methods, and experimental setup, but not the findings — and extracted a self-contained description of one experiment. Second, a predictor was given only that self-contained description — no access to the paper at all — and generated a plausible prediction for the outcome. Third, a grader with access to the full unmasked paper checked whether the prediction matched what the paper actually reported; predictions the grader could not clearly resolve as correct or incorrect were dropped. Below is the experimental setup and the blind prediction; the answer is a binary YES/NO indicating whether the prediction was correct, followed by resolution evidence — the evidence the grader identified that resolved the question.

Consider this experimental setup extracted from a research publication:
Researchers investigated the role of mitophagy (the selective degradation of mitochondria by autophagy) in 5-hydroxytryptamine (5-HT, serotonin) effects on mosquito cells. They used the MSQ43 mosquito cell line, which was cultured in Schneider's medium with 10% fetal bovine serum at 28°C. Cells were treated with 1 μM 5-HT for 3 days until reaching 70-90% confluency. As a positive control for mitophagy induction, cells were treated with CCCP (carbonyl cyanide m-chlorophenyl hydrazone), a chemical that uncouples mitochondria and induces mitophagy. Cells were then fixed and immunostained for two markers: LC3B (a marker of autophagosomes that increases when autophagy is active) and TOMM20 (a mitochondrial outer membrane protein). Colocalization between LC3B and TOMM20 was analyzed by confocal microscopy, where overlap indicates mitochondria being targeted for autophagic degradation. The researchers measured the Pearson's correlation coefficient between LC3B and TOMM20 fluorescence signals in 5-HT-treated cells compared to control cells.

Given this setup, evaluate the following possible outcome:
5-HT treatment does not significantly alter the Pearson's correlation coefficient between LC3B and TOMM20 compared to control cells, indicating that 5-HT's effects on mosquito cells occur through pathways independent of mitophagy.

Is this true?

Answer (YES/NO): NO